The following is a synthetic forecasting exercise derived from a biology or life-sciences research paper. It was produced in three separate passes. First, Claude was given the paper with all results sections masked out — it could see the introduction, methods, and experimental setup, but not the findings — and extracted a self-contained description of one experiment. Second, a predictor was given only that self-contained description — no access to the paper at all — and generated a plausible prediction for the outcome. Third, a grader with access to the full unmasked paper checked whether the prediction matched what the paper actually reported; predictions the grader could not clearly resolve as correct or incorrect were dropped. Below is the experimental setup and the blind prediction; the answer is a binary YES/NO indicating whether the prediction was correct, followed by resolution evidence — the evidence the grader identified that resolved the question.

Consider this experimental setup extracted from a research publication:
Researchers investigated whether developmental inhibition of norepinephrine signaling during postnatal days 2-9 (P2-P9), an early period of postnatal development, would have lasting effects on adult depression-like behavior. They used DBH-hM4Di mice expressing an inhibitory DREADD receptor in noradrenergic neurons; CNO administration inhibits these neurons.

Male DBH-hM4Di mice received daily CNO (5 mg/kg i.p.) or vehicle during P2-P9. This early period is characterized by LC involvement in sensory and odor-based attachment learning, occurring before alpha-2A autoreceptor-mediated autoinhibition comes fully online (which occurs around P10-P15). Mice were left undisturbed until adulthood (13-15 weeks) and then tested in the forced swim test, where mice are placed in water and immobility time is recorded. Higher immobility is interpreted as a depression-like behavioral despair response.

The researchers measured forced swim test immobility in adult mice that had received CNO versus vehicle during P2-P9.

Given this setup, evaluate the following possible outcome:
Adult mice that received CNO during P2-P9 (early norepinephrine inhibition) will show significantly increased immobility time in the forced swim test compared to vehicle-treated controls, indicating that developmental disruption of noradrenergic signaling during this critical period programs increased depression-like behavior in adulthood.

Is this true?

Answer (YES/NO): NO